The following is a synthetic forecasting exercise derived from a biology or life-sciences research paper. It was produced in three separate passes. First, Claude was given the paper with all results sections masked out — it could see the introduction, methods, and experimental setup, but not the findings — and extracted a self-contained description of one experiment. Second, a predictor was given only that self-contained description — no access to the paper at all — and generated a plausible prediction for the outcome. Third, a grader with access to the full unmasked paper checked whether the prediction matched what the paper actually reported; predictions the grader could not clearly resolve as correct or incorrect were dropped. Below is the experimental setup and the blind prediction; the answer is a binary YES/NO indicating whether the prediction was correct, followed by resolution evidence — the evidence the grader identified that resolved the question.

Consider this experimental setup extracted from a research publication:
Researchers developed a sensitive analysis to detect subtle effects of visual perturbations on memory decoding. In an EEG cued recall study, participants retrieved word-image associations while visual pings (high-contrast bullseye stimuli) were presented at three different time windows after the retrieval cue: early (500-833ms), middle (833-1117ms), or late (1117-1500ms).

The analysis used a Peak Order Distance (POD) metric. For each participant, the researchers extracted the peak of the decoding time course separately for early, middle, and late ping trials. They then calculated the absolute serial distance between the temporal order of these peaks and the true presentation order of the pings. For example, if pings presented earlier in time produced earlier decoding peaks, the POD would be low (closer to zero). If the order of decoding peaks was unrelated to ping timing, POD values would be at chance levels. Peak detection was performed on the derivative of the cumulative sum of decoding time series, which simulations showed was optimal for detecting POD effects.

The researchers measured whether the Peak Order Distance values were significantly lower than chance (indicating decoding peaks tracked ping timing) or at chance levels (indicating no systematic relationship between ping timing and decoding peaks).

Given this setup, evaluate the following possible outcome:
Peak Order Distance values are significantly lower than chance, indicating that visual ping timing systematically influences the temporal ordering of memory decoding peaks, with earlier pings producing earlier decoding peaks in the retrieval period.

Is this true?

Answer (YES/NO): NO